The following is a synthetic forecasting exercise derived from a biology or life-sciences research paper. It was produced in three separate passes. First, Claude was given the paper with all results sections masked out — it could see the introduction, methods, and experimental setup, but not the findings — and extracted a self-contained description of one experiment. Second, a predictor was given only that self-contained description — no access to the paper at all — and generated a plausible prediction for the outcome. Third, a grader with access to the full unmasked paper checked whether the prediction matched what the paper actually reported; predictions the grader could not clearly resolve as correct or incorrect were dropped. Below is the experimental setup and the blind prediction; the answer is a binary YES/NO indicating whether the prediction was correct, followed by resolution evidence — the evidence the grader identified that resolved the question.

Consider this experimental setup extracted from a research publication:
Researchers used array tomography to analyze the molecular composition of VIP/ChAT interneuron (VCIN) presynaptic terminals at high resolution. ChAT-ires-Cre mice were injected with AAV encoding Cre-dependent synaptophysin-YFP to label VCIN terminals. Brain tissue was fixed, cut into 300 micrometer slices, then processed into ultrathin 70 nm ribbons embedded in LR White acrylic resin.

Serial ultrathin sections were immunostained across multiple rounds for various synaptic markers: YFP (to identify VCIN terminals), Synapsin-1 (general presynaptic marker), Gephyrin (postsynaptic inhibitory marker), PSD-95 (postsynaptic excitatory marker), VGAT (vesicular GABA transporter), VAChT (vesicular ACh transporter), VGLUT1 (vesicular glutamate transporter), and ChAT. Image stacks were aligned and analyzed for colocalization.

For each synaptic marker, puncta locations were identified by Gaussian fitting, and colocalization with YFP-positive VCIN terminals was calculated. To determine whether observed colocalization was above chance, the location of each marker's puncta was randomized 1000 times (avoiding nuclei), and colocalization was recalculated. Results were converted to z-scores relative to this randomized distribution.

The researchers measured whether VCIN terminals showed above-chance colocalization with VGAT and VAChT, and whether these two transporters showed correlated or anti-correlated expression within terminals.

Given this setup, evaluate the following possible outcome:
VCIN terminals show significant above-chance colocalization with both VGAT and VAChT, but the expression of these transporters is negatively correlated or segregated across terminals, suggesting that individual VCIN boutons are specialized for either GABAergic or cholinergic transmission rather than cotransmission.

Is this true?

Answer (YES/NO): NO